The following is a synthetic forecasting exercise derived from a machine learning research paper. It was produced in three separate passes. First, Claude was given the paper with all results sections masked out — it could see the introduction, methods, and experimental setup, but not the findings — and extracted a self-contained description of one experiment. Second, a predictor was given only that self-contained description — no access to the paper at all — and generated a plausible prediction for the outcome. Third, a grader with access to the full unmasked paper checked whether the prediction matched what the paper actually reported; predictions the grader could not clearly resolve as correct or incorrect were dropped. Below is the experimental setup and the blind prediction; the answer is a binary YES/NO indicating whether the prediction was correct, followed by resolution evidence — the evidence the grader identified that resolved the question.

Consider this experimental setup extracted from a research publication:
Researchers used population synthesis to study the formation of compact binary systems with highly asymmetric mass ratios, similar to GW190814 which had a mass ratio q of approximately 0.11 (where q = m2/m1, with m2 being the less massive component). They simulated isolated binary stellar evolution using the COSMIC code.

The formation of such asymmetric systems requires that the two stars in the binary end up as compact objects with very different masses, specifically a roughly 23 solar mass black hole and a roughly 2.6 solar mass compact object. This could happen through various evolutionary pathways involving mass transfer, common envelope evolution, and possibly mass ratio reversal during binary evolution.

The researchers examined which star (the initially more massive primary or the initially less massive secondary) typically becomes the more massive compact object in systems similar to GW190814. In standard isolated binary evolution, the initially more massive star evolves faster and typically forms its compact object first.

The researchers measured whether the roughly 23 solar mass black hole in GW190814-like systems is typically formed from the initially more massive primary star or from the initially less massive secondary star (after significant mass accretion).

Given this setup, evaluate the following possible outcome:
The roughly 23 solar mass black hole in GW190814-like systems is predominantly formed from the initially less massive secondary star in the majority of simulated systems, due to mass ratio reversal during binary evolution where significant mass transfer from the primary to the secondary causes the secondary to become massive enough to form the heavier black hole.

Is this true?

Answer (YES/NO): NO